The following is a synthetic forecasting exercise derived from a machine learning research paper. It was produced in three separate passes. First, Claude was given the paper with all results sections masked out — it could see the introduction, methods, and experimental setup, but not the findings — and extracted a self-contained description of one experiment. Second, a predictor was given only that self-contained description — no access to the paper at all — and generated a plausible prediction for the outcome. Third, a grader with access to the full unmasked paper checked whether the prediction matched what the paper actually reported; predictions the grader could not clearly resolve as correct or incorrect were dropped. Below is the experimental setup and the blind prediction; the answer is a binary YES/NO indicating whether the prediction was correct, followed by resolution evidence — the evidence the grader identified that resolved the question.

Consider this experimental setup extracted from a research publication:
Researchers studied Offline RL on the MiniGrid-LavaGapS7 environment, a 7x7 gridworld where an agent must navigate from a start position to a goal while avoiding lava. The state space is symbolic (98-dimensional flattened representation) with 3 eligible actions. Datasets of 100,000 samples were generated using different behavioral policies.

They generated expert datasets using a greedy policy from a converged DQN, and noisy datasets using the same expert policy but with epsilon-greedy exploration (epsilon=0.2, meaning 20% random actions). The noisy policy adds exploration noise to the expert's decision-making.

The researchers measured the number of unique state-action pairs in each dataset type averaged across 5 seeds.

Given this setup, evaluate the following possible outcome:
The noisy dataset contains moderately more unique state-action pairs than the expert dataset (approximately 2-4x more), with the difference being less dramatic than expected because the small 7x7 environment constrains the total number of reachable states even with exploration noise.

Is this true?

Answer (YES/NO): NO